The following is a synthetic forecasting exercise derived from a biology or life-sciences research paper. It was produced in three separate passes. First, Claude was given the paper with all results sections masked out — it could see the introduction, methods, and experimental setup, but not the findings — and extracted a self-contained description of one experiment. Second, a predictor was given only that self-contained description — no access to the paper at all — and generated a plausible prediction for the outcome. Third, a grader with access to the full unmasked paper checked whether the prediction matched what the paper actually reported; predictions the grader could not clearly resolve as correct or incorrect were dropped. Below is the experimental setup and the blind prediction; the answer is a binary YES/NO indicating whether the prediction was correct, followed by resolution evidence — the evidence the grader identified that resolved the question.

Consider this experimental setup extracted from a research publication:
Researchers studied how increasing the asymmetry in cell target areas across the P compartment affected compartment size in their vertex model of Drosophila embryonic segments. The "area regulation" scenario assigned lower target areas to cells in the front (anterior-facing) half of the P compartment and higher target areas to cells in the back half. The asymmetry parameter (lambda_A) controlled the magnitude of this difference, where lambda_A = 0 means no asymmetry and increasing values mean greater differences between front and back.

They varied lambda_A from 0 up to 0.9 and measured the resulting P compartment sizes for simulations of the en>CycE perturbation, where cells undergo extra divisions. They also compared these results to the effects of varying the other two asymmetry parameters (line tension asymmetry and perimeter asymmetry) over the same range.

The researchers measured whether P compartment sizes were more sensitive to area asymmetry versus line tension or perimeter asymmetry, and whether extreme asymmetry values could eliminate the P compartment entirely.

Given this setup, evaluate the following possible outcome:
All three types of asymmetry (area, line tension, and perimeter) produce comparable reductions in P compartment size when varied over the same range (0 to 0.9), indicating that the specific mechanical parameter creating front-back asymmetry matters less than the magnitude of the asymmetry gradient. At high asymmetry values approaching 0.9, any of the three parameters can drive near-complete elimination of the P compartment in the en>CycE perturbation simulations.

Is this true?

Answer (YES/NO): NO